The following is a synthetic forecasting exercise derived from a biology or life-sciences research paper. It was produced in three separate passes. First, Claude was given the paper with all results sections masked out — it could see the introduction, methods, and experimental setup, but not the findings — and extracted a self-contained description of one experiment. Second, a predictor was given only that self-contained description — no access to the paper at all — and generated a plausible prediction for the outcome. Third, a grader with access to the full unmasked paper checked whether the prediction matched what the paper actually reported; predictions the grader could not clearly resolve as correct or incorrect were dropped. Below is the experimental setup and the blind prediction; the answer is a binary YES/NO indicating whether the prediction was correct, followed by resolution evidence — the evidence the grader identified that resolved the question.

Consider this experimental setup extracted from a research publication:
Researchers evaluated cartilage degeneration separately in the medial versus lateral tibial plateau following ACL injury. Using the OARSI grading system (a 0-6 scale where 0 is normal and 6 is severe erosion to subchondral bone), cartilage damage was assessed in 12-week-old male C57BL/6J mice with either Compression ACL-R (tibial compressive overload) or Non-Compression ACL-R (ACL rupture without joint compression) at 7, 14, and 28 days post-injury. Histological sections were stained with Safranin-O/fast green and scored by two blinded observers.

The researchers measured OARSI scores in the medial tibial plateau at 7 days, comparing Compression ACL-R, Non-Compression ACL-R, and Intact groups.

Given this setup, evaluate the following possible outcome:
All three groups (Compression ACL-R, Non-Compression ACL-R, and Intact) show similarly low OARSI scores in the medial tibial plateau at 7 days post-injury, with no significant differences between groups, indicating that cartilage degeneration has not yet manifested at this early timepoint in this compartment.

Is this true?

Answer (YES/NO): NO